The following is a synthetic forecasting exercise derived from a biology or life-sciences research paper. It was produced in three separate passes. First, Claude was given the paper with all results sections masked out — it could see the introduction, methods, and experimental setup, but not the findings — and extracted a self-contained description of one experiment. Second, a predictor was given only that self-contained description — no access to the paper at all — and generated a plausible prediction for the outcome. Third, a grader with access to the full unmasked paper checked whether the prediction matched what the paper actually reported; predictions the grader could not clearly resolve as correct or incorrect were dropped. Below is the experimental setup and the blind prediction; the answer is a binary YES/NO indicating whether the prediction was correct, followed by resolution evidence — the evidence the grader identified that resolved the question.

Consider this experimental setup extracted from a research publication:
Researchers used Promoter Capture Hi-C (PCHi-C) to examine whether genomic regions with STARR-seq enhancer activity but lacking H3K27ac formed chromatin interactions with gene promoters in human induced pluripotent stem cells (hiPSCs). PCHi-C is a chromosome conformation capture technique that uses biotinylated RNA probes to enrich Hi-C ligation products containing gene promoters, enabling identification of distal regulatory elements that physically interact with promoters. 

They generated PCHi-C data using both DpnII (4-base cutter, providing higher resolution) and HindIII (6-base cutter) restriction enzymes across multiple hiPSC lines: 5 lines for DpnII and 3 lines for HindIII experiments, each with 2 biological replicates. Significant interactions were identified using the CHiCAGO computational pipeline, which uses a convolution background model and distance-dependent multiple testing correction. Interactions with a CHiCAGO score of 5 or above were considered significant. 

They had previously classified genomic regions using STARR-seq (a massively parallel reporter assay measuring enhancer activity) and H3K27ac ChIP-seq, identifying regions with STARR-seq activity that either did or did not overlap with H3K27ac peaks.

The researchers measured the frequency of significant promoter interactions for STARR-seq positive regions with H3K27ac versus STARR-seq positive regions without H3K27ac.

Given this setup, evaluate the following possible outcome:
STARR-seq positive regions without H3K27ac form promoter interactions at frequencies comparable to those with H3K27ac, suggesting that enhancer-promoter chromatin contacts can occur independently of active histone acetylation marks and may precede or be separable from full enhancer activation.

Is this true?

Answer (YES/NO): NO